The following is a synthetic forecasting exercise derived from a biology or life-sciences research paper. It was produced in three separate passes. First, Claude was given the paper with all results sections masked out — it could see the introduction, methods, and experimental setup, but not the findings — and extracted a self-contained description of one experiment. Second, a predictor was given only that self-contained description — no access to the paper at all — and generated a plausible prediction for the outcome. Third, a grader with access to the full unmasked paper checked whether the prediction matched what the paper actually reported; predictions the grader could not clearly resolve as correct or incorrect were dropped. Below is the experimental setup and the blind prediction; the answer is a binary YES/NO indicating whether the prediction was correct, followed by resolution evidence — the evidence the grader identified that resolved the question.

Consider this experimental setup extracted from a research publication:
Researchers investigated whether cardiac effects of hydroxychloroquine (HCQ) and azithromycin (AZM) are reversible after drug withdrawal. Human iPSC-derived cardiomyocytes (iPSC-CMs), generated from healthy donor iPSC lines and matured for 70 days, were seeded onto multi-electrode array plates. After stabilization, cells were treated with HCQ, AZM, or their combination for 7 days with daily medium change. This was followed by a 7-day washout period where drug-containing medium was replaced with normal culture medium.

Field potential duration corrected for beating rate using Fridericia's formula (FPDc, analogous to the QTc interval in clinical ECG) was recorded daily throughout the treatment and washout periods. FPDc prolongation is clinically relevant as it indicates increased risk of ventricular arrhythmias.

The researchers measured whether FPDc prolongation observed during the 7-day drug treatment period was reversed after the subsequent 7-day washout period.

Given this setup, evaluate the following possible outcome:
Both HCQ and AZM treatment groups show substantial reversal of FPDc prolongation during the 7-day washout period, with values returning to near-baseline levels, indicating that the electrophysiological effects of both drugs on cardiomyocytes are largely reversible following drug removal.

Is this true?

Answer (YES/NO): NO